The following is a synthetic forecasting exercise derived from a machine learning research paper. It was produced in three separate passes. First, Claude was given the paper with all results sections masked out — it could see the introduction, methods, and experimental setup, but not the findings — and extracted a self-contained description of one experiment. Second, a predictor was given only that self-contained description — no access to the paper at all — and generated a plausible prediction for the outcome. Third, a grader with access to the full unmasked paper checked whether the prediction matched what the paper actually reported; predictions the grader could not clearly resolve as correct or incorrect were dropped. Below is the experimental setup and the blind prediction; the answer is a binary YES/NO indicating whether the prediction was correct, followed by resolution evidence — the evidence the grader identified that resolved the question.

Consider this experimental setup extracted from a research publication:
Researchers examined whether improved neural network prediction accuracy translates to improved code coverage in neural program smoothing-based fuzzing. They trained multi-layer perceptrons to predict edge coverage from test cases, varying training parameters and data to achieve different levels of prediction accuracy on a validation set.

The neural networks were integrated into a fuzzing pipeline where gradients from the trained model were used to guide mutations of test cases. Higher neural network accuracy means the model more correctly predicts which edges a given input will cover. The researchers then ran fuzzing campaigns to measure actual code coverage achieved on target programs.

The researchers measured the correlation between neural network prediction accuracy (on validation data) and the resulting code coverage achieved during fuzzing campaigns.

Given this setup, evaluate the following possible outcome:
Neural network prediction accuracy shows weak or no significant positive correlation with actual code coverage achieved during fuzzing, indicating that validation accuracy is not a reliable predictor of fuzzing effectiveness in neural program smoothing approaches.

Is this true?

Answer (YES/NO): YES